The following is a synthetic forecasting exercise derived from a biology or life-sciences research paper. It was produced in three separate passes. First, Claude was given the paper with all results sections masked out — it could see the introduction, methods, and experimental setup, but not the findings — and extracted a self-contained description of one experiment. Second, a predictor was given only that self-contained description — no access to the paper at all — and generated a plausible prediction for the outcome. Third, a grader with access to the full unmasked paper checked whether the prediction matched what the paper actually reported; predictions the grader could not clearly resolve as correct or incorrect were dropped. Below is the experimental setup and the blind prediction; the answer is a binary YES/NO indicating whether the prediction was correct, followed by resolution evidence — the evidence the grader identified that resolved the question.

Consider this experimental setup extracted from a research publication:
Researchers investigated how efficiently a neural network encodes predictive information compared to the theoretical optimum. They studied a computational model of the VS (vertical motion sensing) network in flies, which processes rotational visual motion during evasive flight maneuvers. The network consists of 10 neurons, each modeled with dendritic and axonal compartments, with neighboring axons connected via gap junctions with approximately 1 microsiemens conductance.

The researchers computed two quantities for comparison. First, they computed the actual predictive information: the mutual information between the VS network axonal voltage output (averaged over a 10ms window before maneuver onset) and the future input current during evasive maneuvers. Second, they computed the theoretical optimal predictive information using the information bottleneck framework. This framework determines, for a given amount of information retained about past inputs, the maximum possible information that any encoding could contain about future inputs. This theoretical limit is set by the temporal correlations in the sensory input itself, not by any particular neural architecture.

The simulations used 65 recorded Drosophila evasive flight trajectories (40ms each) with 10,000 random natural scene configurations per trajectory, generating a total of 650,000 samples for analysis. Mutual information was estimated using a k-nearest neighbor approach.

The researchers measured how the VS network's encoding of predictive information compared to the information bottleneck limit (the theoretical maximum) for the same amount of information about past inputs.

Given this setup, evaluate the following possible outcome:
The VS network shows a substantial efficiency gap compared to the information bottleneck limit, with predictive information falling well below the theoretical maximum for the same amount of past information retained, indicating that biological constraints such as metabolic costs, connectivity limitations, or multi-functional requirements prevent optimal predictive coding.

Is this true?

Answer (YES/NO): NO